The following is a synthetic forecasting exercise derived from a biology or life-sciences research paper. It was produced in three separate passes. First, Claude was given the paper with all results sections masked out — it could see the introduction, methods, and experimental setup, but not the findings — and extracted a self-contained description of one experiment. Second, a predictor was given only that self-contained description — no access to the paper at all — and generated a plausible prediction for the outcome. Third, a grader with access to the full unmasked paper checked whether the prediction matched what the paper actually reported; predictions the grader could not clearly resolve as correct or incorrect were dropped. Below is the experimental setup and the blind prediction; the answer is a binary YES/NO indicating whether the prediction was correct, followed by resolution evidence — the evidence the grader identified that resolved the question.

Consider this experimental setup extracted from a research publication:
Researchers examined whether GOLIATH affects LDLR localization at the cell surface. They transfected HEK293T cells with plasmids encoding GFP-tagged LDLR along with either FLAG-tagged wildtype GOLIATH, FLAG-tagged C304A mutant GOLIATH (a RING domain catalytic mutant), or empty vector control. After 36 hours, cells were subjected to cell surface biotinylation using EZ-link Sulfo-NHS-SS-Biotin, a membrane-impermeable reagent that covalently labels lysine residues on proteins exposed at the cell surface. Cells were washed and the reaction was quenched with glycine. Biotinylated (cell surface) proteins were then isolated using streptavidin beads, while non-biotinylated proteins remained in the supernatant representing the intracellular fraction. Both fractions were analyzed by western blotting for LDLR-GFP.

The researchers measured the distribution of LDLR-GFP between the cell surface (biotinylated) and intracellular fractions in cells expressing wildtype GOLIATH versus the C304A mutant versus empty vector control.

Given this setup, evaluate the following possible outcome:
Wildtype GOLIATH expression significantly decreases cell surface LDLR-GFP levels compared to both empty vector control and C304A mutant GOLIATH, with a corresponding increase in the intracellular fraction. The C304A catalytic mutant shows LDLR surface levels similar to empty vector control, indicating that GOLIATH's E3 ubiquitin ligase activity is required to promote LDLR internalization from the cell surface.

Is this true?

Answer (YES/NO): NO